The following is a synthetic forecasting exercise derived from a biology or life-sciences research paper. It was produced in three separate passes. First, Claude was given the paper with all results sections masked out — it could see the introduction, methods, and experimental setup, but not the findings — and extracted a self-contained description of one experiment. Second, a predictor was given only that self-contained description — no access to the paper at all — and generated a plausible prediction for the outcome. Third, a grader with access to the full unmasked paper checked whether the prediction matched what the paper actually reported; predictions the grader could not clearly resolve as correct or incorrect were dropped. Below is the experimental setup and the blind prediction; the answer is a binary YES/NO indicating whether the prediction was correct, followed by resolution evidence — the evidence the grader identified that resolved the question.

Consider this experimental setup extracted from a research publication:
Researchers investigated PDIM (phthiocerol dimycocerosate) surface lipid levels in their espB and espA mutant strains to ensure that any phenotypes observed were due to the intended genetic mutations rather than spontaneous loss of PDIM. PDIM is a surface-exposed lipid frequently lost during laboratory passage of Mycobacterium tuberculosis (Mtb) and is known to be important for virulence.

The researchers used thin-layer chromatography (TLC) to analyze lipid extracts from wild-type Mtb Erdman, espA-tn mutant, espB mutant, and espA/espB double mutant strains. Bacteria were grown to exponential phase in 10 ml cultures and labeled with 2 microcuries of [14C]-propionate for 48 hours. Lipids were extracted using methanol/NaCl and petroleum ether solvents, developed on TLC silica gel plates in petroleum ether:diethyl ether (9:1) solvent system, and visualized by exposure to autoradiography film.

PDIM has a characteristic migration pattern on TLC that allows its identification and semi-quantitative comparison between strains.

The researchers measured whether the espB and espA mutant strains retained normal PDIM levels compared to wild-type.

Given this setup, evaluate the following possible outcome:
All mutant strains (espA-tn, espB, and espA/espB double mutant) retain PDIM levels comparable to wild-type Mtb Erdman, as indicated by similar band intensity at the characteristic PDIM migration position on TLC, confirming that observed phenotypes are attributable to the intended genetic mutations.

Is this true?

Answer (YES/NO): YES